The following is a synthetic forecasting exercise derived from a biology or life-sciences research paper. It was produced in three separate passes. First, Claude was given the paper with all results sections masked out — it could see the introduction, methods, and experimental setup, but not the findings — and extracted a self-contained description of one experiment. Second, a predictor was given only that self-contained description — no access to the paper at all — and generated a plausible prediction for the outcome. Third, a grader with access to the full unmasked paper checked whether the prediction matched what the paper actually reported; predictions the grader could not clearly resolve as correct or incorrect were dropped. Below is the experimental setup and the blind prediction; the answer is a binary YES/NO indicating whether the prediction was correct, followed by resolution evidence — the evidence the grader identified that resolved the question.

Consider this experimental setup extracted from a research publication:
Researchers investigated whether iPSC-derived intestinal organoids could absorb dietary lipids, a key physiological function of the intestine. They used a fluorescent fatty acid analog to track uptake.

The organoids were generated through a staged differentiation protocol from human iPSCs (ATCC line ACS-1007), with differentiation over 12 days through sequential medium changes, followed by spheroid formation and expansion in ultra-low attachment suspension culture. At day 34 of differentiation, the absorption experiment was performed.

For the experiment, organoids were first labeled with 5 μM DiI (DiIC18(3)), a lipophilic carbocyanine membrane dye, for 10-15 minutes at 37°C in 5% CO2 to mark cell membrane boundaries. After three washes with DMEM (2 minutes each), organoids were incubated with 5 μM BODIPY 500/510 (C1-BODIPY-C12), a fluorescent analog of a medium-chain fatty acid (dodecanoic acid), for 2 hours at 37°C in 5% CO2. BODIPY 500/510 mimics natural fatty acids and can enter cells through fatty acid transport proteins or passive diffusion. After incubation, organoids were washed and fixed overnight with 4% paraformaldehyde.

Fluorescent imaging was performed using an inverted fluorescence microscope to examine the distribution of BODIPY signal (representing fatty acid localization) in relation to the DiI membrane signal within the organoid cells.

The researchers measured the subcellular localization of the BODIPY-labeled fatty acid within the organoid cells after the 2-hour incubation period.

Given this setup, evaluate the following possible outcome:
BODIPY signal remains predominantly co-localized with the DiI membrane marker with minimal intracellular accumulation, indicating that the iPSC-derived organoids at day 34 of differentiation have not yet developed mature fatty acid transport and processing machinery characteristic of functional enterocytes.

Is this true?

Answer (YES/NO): NO